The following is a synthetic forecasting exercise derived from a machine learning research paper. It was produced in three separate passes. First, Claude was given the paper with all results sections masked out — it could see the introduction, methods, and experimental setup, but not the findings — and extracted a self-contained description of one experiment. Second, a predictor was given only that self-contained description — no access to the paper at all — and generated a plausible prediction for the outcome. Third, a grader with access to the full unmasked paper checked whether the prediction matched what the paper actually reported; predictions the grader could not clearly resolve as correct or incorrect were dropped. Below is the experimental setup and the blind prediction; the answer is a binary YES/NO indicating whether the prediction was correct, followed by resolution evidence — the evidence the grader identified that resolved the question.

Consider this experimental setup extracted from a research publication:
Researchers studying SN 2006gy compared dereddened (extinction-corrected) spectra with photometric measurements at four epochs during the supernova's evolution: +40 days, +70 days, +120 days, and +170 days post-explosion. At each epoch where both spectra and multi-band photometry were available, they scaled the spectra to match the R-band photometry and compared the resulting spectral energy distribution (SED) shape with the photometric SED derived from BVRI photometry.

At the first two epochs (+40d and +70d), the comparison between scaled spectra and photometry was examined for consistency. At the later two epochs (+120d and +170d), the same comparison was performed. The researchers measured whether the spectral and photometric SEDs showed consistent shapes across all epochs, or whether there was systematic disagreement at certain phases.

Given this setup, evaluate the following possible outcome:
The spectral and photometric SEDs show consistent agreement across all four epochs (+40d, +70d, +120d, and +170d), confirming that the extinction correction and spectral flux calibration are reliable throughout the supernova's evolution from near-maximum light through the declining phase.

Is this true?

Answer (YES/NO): NO